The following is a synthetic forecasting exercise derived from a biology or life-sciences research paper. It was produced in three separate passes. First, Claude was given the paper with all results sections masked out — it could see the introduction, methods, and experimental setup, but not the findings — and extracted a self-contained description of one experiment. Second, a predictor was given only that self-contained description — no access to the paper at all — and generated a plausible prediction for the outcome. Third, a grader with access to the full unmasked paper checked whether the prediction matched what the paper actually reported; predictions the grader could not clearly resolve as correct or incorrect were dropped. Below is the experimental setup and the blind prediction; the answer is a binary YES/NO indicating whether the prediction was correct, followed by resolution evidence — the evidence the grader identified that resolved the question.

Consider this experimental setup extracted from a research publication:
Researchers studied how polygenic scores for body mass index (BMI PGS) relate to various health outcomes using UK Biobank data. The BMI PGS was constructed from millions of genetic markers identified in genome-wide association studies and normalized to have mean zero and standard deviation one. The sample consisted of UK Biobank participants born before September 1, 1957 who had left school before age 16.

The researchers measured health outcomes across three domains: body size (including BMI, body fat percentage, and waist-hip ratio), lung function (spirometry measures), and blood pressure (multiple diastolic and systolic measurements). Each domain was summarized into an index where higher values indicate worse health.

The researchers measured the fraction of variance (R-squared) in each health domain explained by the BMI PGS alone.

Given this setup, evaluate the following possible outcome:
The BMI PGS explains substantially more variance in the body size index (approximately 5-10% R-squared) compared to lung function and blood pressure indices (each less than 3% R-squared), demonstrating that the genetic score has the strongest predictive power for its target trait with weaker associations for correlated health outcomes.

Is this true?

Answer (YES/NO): NO